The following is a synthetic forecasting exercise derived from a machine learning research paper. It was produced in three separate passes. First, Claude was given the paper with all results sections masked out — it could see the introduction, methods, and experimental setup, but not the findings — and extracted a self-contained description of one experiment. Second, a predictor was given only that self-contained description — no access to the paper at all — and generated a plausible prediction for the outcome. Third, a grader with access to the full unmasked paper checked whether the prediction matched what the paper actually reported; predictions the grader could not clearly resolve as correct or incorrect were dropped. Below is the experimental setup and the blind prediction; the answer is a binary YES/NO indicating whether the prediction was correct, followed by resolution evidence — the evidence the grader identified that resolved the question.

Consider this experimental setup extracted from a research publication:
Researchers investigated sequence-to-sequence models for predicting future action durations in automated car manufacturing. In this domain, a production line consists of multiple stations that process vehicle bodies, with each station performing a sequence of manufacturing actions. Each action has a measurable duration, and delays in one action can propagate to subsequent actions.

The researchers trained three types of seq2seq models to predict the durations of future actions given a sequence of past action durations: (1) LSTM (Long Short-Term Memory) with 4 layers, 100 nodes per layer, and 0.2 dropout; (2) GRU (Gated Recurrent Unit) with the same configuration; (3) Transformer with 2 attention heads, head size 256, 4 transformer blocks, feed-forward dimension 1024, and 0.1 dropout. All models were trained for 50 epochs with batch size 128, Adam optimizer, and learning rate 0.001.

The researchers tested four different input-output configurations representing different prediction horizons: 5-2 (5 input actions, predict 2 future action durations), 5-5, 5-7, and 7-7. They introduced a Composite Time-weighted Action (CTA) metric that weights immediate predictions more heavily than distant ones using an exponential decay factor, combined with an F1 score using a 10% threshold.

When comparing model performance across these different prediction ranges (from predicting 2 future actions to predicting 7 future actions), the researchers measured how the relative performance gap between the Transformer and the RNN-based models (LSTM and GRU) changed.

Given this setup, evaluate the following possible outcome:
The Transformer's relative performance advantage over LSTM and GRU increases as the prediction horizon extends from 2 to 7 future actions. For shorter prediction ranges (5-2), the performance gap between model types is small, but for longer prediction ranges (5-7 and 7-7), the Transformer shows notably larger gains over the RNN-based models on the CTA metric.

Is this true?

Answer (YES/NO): YES